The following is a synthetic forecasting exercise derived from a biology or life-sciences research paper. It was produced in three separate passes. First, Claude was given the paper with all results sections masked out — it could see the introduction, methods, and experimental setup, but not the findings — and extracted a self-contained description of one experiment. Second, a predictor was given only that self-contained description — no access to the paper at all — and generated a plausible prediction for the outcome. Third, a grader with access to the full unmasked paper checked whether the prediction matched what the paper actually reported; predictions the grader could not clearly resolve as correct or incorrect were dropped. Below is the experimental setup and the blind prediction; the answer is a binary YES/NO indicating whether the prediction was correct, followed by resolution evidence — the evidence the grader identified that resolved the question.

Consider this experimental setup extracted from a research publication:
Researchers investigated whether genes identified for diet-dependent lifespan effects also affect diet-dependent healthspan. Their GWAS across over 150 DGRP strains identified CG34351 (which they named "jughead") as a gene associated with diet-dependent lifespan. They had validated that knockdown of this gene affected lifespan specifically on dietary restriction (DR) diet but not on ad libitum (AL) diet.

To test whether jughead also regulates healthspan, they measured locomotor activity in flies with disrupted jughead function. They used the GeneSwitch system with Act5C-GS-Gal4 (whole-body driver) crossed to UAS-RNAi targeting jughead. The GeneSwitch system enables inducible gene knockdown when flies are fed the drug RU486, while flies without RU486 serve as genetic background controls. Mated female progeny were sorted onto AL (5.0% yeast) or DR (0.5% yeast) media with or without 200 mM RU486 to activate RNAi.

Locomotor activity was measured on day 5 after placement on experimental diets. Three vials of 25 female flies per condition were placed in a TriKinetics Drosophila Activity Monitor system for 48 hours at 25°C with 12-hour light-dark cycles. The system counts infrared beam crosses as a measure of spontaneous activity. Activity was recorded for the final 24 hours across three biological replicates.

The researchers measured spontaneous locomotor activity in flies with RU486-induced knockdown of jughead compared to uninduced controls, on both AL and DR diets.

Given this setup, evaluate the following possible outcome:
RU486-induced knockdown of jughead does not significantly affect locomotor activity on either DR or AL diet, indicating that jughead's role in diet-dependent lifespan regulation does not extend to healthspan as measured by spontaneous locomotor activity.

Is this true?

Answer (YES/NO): YES